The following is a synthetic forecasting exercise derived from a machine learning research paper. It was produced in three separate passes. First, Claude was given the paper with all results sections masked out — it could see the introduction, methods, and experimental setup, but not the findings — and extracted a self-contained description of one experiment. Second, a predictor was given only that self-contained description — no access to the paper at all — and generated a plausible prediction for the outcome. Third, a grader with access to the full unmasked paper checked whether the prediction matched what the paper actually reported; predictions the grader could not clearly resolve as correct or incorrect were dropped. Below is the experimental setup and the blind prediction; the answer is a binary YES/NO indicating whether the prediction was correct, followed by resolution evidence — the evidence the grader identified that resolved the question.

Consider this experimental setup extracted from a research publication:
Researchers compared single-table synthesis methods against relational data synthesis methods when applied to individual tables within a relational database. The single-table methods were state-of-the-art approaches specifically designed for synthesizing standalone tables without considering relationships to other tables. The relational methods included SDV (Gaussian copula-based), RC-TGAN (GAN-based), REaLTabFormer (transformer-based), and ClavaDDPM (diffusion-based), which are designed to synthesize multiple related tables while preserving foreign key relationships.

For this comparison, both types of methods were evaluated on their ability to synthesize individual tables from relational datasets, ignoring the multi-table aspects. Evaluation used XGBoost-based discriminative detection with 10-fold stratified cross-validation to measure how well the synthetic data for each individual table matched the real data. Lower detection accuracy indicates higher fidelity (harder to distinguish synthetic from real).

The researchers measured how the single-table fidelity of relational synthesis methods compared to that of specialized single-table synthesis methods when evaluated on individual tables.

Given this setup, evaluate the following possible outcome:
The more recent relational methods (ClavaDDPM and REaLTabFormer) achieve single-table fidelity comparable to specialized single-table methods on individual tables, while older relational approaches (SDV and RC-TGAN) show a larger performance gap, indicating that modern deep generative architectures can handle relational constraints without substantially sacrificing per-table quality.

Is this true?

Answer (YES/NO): NO